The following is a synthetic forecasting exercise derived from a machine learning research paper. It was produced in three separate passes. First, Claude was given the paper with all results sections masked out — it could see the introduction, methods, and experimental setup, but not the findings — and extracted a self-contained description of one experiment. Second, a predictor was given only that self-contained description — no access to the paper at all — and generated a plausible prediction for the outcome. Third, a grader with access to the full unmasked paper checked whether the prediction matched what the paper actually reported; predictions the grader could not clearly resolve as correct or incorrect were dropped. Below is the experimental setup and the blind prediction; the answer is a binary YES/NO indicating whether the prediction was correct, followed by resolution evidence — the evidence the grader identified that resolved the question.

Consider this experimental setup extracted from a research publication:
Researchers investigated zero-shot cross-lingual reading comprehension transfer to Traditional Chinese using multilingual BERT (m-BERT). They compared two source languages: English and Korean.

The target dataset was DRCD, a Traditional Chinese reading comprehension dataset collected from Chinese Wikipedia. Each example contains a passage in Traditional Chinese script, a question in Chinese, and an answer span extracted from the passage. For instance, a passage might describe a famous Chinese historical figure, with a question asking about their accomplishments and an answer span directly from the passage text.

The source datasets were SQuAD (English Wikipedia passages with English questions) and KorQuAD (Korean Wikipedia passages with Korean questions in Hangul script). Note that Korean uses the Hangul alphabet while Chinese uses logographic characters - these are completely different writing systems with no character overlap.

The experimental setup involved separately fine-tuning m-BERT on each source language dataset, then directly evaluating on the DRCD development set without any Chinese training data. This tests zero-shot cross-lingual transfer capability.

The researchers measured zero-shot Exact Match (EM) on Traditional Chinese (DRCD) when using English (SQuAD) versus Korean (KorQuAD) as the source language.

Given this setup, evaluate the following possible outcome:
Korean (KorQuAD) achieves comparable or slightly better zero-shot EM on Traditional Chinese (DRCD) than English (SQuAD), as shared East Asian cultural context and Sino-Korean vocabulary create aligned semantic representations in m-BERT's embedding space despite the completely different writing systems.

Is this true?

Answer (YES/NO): NO